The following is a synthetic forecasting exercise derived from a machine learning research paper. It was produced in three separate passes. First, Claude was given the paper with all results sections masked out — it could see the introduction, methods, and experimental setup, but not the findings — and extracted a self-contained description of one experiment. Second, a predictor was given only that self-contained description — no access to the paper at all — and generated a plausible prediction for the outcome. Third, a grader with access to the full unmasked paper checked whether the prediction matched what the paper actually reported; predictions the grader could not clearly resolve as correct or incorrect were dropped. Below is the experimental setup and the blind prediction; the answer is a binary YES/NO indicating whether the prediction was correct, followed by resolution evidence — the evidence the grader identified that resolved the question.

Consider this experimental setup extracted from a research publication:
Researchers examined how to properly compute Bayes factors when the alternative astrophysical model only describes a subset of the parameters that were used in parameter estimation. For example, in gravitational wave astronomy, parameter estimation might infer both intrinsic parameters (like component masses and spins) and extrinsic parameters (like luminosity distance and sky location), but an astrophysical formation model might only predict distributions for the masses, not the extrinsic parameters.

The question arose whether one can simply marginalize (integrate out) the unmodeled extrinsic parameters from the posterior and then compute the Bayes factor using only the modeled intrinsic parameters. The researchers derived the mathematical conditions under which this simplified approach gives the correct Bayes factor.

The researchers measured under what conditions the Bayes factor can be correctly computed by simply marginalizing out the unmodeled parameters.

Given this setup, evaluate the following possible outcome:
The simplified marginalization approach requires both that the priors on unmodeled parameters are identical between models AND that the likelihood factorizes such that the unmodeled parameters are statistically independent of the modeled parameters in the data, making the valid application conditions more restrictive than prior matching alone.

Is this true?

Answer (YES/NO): NO